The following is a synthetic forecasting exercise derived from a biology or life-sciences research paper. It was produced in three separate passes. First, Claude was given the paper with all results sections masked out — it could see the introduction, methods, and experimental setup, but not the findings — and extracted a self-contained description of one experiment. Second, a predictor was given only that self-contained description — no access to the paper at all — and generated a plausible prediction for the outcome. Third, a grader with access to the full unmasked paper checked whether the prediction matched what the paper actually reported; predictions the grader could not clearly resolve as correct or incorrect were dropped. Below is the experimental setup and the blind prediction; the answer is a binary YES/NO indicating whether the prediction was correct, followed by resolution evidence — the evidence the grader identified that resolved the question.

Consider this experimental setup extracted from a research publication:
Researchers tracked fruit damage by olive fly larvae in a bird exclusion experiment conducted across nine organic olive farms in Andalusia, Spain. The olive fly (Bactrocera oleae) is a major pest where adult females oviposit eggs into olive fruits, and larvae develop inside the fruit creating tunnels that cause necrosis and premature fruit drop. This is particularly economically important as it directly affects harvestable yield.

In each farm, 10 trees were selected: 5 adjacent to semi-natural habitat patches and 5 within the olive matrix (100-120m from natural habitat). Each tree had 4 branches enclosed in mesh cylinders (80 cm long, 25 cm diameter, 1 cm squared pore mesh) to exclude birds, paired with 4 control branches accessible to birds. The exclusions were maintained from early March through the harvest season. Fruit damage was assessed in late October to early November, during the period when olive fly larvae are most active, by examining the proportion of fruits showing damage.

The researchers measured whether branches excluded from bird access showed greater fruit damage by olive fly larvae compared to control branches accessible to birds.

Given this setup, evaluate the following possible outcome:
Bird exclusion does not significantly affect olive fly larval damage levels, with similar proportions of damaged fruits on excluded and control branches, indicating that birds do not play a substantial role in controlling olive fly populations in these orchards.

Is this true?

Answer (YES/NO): NO